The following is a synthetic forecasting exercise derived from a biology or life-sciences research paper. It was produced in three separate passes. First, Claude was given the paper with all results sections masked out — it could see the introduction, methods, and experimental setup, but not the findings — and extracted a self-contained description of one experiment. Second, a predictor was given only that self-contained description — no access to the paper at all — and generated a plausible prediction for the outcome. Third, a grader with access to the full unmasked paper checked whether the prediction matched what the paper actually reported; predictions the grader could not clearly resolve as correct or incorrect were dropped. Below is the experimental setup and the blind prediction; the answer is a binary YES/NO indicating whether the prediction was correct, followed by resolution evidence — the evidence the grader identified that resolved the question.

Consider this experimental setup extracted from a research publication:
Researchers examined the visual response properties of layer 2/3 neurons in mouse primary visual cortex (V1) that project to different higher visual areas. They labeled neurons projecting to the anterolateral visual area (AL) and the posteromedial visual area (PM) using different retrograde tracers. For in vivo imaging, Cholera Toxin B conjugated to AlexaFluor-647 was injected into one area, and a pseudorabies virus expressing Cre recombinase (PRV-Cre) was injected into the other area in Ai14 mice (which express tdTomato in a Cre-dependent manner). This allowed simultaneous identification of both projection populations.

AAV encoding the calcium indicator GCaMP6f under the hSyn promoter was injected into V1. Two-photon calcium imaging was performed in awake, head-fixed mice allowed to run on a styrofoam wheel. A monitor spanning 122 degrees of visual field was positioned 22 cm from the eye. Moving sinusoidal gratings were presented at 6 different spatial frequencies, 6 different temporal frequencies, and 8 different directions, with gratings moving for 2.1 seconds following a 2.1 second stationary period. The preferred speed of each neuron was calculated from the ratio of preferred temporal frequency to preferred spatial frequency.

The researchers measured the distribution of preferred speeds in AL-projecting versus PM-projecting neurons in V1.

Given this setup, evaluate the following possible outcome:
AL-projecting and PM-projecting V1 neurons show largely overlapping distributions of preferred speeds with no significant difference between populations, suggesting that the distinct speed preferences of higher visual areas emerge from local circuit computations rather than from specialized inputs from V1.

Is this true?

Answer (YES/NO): NO